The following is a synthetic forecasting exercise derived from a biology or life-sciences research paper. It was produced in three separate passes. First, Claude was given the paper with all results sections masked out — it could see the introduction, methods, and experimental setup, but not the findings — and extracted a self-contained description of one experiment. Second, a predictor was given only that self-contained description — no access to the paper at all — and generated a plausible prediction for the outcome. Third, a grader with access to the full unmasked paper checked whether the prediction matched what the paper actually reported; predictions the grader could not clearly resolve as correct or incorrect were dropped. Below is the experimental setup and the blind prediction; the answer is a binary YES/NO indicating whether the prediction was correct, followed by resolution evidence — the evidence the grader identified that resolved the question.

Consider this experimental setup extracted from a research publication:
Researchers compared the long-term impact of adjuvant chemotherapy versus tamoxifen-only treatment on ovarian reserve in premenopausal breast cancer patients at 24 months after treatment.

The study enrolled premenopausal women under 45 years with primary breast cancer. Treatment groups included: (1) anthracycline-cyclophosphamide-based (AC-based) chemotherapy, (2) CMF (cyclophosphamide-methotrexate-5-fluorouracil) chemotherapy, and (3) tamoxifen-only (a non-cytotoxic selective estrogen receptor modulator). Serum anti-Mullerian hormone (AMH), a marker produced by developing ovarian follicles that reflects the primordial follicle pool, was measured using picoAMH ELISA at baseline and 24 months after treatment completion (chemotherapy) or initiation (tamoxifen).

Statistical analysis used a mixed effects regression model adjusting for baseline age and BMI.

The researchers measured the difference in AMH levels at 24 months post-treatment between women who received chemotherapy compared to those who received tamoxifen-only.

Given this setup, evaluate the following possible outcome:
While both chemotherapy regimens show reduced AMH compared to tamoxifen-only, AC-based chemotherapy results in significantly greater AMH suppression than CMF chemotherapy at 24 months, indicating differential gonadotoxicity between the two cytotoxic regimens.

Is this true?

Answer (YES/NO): NO